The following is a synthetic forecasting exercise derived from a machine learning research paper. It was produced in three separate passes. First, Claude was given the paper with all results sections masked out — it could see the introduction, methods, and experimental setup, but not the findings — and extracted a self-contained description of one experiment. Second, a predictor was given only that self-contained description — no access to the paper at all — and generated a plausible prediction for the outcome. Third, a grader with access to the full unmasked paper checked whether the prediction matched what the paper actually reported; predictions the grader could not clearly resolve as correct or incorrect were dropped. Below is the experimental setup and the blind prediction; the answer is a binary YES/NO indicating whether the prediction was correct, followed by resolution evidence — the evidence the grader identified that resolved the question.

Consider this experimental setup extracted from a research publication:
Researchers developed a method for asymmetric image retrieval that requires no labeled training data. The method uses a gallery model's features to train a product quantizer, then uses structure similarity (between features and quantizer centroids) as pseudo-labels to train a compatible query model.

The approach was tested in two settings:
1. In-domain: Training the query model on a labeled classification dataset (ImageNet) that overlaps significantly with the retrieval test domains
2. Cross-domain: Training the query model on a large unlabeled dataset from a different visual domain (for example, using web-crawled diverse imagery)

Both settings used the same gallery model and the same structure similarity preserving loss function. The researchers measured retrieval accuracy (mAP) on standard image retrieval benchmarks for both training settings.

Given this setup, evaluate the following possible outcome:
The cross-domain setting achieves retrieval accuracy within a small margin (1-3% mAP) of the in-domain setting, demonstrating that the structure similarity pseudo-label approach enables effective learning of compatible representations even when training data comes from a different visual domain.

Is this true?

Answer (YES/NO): NO